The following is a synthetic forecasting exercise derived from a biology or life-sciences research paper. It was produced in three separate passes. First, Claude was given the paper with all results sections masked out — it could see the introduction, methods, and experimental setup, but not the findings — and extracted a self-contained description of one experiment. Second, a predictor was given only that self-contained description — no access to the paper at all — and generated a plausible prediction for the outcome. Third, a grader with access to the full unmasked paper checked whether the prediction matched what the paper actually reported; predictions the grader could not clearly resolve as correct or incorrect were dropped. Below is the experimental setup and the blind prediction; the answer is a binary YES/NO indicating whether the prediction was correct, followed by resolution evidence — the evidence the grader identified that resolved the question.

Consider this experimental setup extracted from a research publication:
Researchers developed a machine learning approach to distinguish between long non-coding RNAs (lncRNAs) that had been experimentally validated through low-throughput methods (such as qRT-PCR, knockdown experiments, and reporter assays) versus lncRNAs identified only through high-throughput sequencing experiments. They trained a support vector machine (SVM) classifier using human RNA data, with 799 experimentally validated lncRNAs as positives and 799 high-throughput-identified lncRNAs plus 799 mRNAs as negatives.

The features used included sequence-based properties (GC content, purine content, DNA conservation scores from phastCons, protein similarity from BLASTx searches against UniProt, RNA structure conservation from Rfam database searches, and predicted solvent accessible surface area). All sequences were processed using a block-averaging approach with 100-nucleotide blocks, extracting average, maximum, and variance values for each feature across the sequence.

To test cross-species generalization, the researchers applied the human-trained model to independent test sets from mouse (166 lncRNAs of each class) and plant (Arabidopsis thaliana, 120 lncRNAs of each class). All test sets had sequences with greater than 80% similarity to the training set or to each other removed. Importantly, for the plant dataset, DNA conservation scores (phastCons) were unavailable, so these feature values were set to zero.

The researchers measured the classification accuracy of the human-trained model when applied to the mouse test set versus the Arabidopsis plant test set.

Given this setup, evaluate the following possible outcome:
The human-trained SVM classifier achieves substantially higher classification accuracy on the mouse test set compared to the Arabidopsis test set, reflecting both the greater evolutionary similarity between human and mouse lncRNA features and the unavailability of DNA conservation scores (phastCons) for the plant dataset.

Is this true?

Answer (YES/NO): NO